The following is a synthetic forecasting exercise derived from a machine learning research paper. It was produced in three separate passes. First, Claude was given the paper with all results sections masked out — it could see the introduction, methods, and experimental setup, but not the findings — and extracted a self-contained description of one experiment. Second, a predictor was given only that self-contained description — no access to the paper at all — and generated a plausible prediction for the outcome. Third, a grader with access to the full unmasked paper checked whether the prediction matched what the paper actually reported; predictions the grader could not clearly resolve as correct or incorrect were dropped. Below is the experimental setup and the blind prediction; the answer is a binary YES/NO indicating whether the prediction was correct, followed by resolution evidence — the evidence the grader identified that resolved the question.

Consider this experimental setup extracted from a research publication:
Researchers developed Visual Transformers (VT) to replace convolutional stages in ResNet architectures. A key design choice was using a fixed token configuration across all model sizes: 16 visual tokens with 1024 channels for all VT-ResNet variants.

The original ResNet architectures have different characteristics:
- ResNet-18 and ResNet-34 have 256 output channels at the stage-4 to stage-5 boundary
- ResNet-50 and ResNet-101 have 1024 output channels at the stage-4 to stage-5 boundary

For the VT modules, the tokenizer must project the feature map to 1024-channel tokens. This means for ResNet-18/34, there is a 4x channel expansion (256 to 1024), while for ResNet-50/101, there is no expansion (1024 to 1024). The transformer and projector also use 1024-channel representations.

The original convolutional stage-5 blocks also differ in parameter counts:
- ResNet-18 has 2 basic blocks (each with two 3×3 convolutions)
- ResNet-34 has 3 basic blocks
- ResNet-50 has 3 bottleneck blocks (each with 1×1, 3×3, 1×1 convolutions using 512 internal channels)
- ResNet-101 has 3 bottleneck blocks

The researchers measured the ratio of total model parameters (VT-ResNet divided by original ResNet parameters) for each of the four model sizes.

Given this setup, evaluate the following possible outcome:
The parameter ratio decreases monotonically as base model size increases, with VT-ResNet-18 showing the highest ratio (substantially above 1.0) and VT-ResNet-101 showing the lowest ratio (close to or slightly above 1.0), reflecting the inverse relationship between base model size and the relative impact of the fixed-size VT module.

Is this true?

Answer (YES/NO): NO